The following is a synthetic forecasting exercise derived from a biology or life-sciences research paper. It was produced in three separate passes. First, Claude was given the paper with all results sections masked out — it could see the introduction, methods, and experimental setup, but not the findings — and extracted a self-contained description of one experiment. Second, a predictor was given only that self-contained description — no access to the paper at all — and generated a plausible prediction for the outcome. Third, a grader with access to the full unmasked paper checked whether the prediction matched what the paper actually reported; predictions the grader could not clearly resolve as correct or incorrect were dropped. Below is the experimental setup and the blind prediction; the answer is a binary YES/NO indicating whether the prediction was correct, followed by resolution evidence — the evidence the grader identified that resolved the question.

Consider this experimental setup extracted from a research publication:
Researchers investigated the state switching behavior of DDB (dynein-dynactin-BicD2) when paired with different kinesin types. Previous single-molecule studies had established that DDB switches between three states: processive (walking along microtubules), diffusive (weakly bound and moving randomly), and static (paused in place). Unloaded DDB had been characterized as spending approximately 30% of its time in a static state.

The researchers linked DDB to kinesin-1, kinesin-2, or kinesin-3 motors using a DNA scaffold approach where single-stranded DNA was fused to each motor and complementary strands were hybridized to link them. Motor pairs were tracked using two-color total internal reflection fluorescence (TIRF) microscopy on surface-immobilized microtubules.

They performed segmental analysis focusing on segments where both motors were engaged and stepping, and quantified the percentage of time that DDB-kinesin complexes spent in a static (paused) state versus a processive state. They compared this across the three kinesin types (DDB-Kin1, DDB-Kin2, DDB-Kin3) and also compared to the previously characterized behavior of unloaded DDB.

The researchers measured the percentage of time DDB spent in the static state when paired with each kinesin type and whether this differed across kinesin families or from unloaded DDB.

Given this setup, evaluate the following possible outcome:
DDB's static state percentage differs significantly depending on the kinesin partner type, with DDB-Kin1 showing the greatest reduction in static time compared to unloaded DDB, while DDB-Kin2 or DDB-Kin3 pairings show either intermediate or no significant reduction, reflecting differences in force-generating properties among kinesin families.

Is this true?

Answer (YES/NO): NO